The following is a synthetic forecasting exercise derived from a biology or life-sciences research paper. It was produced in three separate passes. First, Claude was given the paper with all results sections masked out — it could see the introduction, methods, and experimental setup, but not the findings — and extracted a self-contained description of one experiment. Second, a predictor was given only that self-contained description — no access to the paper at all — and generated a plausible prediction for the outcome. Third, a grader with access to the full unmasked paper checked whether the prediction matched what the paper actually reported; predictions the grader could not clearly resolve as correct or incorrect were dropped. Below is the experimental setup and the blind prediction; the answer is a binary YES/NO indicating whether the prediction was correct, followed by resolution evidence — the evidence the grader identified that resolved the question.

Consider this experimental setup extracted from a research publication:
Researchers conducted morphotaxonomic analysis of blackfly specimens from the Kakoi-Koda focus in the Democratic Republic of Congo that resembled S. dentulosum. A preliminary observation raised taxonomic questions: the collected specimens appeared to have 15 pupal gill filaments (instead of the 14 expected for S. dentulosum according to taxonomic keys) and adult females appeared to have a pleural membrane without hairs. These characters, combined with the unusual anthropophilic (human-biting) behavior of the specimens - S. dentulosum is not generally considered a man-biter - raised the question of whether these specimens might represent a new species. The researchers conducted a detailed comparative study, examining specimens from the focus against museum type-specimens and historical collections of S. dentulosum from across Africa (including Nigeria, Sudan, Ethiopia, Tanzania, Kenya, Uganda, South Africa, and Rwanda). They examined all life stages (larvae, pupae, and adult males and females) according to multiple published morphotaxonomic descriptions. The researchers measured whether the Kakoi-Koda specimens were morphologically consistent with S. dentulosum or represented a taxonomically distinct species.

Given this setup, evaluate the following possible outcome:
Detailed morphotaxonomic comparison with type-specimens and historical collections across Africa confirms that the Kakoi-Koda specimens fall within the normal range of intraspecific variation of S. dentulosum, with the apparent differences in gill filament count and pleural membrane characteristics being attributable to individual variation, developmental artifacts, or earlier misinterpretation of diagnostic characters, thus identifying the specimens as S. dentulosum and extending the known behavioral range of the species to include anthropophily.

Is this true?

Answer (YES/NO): YES